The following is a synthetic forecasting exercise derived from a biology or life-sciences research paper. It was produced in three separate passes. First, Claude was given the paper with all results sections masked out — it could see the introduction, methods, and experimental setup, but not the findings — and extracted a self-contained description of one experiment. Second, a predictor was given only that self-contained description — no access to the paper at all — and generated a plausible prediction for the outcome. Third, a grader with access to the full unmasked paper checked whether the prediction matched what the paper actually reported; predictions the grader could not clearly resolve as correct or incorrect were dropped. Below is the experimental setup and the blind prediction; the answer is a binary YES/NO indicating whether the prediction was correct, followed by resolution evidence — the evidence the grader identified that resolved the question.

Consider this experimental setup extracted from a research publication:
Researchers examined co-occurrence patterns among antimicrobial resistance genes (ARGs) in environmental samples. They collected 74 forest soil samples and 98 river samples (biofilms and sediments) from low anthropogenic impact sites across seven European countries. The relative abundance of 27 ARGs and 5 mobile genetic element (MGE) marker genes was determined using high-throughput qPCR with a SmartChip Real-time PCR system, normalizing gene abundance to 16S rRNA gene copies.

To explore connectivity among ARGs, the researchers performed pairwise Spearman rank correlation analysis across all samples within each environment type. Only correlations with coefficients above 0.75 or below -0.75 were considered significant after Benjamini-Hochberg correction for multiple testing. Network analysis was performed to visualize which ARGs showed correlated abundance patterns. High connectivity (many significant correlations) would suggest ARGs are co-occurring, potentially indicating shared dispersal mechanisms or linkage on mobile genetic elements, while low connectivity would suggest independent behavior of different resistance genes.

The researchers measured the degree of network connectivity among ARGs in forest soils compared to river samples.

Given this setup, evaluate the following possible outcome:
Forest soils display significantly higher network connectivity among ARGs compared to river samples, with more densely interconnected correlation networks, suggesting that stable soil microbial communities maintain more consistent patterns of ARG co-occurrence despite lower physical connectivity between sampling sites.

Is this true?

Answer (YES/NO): YES